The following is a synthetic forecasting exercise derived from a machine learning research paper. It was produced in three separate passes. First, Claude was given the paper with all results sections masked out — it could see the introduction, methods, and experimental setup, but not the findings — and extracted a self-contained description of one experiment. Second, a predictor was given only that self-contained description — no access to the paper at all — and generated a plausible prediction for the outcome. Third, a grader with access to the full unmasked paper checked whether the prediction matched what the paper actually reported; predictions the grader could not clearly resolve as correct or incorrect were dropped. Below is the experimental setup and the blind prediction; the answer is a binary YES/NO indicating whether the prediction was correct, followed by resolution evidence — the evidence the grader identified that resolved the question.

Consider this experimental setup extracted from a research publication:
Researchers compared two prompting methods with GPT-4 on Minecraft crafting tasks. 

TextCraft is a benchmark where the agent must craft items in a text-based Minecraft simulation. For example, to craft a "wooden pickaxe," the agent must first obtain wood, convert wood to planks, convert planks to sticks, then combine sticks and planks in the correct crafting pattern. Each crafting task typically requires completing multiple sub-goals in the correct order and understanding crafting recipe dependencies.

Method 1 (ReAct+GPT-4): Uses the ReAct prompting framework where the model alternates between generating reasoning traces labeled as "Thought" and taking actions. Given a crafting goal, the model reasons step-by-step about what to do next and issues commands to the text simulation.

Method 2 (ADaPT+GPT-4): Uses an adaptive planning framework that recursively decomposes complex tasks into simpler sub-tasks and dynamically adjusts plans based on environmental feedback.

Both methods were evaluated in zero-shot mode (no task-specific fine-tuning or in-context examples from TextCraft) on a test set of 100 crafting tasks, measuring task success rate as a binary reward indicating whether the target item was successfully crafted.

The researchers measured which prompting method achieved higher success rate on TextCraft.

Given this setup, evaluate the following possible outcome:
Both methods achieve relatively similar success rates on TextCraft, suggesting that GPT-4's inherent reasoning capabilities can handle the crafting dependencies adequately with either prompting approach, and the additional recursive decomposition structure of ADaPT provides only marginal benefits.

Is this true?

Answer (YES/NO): NO